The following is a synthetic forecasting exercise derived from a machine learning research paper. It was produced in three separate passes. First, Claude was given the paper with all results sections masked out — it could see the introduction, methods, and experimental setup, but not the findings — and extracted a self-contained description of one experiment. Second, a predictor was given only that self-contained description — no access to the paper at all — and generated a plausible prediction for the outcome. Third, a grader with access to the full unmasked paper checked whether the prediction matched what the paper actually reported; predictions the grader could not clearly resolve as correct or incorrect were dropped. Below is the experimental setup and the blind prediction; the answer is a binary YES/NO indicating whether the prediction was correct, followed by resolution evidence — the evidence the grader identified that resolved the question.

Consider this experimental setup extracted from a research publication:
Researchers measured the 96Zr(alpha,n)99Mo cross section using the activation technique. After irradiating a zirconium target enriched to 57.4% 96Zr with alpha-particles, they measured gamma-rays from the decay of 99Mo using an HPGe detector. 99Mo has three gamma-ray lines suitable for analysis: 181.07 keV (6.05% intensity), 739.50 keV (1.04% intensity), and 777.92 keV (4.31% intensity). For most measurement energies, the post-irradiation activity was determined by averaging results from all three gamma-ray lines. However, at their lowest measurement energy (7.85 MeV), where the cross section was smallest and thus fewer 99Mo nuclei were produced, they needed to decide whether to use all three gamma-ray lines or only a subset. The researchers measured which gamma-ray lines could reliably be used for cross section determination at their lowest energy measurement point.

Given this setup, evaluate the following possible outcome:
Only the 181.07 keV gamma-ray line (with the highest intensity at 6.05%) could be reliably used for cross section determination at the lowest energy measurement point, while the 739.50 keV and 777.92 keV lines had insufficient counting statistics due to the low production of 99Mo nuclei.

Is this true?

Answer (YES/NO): NO